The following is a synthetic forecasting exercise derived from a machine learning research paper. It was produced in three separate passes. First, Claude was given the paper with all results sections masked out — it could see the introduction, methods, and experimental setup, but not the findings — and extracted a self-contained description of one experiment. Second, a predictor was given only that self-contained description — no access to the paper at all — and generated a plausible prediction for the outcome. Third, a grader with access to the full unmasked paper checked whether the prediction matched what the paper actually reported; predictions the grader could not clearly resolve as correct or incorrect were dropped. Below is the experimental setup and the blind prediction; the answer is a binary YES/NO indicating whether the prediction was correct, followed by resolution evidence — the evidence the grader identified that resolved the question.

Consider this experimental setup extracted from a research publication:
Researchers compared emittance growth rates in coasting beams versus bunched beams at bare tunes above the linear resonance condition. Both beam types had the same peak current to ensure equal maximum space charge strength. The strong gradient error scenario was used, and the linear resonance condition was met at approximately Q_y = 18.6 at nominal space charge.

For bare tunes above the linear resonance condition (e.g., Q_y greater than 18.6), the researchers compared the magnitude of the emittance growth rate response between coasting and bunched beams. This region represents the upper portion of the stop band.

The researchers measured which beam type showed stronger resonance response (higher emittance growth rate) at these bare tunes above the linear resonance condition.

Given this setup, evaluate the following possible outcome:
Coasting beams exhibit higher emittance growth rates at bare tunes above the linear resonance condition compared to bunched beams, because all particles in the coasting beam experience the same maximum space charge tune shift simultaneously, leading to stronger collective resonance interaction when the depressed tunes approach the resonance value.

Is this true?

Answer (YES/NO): YES